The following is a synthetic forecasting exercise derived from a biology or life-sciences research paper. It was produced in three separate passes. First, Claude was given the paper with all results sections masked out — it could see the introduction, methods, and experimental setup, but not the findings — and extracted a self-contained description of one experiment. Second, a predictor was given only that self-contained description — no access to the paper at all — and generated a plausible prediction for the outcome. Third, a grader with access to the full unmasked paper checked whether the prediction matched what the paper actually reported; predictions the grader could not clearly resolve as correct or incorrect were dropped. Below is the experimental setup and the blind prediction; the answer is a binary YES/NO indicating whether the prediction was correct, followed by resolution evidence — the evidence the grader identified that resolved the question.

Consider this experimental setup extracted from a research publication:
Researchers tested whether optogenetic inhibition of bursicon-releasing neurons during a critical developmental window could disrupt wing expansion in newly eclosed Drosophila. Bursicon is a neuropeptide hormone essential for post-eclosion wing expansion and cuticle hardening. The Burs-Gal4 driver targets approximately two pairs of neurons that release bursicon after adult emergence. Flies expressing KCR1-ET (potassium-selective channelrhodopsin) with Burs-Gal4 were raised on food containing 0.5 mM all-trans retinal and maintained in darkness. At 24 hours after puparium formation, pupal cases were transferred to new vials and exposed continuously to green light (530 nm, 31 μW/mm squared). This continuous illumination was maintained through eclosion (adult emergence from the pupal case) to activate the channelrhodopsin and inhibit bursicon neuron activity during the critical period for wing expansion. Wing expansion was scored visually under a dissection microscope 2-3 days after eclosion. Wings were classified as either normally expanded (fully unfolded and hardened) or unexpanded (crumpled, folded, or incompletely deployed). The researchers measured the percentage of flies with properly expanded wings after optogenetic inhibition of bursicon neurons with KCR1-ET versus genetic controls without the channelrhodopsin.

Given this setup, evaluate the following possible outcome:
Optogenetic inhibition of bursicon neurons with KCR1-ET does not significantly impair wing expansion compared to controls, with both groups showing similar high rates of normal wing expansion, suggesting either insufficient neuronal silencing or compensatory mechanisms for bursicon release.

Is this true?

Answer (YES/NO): NO